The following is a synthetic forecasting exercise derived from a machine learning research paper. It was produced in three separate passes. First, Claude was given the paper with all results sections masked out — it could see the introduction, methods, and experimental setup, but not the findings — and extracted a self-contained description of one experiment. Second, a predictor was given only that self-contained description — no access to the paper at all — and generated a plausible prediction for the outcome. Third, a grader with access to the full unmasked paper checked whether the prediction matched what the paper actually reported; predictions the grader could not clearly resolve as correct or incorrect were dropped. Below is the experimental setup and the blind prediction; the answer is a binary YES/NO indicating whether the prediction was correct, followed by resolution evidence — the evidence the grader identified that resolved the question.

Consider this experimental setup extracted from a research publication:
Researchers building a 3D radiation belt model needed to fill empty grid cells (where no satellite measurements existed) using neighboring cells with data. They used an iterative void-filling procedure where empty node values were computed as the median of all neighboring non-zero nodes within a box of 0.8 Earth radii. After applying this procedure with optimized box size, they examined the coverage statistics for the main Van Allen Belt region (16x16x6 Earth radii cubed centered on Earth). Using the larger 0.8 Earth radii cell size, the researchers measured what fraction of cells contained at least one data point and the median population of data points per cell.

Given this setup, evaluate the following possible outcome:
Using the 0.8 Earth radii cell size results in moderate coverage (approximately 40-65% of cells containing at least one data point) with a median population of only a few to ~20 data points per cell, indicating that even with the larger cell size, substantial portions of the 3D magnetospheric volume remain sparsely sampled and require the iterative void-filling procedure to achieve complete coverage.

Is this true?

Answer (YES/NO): NO